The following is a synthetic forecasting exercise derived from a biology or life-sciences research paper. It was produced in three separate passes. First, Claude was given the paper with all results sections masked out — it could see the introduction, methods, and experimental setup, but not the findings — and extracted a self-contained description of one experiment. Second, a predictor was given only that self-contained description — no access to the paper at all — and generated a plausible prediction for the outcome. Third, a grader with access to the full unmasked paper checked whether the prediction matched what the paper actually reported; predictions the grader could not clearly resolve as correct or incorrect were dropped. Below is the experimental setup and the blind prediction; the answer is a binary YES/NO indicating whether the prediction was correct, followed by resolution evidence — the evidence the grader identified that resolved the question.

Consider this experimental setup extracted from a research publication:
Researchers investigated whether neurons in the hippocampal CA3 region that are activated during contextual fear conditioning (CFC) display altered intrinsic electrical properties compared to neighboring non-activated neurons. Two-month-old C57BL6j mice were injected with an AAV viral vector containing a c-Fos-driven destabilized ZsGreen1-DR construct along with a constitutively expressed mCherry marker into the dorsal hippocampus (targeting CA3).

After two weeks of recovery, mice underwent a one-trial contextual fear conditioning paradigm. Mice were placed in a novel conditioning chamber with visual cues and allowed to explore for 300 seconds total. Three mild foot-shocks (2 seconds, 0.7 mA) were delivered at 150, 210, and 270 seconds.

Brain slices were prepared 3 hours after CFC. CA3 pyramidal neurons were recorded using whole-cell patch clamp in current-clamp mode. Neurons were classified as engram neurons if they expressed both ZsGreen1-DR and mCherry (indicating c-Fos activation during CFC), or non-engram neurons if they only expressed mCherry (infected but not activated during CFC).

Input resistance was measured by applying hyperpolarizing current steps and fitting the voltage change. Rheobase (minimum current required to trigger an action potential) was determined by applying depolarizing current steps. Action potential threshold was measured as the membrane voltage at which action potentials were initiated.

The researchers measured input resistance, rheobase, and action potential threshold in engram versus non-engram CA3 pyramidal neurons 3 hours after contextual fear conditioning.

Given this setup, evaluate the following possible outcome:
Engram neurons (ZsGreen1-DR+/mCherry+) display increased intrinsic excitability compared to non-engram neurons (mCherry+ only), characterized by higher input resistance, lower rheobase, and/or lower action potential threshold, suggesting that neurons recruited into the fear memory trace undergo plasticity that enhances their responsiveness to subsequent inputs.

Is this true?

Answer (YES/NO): NO